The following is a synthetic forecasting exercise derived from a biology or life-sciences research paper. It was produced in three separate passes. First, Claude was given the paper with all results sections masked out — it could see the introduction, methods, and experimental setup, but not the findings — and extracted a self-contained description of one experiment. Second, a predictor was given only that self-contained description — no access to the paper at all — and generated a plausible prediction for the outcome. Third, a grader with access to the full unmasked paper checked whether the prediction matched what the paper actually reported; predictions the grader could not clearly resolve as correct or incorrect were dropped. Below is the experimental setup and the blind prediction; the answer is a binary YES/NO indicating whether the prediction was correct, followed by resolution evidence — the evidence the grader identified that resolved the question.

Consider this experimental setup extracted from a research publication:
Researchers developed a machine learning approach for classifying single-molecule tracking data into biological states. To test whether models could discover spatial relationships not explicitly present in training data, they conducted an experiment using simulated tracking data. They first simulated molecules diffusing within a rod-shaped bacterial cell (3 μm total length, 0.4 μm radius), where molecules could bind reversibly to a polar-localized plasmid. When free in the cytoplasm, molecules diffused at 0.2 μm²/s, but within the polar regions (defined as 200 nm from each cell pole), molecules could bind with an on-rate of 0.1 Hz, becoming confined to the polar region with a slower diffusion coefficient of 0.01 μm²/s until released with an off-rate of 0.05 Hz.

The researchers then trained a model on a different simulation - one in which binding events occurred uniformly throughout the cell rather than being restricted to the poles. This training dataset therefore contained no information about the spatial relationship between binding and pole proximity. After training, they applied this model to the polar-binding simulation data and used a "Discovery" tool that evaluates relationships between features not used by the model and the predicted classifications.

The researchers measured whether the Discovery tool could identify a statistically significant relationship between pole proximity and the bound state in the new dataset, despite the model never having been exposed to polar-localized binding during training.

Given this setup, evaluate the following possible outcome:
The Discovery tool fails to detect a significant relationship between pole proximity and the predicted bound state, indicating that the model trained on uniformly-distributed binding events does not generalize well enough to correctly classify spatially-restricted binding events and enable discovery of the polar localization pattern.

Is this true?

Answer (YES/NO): NO